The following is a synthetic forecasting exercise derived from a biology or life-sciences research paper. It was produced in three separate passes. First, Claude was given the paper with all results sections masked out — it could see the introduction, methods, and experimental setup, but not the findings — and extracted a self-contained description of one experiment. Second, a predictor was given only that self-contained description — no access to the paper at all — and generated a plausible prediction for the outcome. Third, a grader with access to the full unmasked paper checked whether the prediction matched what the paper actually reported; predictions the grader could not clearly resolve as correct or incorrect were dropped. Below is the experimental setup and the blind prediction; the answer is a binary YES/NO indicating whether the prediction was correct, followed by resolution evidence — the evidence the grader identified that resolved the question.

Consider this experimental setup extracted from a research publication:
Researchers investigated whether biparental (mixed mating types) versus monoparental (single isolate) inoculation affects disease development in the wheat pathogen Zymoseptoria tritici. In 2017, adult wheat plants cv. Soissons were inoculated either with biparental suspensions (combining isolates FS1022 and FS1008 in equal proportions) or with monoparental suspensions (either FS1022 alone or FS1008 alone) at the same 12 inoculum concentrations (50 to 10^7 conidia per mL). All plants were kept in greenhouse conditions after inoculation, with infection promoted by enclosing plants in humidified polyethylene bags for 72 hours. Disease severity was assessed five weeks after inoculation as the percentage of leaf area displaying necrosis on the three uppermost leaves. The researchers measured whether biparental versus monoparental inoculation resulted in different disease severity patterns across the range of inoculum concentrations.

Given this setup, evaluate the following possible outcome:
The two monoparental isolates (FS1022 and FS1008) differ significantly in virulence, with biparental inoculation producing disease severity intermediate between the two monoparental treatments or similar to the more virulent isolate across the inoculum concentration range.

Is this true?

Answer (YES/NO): NO